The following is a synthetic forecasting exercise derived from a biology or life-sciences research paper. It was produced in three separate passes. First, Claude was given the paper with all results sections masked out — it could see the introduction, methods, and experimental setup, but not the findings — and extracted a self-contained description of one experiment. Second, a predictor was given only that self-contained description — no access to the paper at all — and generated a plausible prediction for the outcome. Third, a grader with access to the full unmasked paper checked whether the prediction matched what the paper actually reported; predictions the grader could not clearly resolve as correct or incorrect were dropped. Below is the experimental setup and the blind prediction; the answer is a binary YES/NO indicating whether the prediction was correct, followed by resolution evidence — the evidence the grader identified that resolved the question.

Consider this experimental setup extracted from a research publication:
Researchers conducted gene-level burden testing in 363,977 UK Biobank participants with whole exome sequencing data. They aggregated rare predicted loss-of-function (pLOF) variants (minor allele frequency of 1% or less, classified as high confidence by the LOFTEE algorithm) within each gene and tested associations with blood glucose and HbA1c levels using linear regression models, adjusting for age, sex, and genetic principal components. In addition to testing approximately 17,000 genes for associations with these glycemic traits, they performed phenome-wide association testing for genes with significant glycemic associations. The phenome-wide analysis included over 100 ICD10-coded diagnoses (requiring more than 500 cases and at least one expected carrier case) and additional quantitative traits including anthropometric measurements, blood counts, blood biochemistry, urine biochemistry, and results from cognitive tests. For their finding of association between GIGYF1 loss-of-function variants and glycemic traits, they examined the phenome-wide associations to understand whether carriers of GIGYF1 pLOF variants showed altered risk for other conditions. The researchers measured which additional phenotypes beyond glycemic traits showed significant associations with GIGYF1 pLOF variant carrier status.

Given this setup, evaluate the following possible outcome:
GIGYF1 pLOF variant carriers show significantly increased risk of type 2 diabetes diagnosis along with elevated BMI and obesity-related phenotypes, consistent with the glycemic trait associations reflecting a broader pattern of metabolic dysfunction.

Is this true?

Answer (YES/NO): NO